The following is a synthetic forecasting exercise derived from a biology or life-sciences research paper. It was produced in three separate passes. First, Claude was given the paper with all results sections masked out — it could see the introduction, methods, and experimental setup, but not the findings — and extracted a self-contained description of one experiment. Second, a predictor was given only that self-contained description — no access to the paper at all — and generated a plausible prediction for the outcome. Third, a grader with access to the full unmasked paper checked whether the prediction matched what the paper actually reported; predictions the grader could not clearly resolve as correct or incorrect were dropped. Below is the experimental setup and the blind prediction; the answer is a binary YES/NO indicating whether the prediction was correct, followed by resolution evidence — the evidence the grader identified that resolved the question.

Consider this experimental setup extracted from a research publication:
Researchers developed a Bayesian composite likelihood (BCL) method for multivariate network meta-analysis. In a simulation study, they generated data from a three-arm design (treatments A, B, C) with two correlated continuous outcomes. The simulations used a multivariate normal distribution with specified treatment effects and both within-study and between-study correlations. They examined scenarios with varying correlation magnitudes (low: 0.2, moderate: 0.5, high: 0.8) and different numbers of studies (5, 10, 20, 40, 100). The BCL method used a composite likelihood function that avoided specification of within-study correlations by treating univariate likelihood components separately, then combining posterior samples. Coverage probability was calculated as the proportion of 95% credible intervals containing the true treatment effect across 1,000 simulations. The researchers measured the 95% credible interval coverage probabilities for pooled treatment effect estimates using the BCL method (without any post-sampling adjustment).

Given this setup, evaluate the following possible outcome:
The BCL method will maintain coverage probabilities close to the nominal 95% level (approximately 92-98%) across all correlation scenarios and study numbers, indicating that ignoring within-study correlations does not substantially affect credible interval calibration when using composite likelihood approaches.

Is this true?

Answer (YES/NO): NO